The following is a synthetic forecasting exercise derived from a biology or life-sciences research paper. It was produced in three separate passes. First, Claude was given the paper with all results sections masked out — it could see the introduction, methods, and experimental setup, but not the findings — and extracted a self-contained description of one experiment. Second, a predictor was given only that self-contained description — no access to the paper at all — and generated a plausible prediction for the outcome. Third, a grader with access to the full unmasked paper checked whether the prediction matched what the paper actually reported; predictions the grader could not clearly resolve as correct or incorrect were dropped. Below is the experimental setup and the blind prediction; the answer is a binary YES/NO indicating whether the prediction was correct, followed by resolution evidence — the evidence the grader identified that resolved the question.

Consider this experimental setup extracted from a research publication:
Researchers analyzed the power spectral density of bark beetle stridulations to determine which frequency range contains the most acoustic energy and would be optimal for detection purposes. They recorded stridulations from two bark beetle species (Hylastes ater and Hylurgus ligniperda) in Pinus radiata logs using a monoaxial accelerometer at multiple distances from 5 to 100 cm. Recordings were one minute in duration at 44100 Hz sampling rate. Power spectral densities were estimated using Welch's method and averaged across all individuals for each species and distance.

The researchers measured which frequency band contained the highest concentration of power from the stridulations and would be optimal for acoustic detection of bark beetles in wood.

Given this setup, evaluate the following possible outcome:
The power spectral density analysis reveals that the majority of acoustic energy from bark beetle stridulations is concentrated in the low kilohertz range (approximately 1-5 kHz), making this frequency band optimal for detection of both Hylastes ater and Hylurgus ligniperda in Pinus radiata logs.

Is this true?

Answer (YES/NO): NO